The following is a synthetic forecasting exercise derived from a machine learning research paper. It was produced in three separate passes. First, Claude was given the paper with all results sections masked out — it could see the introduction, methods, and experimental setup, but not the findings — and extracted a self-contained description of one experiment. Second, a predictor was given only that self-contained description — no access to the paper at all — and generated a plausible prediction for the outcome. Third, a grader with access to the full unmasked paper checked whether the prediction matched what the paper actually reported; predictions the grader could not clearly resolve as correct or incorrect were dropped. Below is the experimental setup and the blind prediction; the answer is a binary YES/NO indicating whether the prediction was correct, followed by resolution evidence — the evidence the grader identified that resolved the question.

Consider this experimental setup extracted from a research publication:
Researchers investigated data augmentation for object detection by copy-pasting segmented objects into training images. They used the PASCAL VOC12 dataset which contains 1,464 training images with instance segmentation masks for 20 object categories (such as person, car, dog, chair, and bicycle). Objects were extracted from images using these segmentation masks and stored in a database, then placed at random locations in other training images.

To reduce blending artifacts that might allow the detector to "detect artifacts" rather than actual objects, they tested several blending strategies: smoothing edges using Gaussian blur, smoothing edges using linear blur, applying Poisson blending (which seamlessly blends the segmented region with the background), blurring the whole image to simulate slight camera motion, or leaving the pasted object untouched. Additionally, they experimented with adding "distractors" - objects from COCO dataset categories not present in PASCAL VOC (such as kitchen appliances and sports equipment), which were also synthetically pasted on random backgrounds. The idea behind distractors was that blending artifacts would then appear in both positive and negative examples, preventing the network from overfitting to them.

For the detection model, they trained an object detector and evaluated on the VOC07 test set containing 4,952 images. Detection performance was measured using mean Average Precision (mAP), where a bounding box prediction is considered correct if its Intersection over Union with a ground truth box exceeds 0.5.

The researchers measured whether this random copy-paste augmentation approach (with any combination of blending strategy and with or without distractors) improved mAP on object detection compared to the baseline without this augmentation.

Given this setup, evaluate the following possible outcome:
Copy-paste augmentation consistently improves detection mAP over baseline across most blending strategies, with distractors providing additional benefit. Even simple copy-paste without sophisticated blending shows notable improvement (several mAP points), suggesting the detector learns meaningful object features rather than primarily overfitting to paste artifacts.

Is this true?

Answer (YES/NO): NO